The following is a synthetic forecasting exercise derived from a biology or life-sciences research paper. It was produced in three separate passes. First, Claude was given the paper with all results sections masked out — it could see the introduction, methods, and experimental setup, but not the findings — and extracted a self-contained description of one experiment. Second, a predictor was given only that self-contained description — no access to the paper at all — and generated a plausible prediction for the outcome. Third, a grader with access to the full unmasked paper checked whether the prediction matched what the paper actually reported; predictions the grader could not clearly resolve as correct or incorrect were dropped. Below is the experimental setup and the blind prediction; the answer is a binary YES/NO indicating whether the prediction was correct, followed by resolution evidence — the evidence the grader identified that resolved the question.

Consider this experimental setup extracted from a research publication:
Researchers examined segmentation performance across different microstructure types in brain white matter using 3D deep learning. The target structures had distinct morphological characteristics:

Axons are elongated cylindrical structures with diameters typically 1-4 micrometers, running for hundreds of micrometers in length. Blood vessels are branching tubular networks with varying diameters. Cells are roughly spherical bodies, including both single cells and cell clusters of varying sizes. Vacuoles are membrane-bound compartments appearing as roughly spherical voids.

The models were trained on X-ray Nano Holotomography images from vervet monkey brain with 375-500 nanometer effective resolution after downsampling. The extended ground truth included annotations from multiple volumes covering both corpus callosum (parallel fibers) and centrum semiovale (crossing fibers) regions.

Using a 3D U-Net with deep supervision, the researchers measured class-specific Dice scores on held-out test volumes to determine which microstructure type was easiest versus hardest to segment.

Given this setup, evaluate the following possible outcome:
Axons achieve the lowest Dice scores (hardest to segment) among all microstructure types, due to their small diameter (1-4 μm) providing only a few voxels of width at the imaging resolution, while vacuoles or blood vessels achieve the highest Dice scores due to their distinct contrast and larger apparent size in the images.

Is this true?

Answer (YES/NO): NO